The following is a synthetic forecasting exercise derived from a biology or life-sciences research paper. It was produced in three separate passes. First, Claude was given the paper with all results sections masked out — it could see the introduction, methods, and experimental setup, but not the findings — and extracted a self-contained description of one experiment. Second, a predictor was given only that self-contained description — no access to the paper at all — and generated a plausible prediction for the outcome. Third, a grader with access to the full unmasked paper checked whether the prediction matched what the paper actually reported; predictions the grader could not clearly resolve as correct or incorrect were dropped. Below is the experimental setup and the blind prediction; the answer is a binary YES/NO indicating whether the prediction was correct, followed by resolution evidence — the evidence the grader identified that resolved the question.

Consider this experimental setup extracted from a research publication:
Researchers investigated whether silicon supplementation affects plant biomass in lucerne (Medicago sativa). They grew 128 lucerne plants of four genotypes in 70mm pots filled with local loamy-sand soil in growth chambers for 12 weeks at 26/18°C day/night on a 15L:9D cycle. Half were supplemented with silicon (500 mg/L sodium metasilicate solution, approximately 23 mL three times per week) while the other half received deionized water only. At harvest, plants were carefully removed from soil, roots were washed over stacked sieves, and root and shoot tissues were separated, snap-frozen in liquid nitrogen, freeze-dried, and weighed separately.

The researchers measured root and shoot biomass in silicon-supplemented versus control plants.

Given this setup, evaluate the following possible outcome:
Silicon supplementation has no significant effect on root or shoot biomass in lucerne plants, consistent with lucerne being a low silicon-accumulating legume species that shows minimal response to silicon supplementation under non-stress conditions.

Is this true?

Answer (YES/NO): NO